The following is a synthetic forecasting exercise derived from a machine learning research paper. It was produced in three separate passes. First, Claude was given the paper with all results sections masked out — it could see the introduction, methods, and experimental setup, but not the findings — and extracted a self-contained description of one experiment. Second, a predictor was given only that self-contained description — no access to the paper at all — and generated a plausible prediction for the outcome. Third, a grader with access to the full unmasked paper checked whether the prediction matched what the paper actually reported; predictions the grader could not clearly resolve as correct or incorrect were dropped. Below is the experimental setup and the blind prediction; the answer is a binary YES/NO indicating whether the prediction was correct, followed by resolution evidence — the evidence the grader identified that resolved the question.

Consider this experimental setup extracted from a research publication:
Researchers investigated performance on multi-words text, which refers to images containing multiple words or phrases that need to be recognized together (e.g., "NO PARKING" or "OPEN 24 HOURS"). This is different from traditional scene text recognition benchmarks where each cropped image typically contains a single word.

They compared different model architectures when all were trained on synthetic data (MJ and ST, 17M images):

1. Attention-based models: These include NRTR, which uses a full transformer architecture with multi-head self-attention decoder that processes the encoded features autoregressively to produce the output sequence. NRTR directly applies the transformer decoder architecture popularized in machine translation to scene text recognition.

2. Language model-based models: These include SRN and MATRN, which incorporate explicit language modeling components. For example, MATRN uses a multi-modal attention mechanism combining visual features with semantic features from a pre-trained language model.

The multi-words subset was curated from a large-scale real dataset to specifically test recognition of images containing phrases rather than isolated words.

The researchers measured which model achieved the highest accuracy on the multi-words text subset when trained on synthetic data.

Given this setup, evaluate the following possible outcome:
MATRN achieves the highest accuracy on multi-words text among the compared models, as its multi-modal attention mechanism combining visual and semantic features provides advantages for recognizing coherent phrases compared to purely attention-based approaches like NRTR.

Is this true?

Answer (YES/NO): NO